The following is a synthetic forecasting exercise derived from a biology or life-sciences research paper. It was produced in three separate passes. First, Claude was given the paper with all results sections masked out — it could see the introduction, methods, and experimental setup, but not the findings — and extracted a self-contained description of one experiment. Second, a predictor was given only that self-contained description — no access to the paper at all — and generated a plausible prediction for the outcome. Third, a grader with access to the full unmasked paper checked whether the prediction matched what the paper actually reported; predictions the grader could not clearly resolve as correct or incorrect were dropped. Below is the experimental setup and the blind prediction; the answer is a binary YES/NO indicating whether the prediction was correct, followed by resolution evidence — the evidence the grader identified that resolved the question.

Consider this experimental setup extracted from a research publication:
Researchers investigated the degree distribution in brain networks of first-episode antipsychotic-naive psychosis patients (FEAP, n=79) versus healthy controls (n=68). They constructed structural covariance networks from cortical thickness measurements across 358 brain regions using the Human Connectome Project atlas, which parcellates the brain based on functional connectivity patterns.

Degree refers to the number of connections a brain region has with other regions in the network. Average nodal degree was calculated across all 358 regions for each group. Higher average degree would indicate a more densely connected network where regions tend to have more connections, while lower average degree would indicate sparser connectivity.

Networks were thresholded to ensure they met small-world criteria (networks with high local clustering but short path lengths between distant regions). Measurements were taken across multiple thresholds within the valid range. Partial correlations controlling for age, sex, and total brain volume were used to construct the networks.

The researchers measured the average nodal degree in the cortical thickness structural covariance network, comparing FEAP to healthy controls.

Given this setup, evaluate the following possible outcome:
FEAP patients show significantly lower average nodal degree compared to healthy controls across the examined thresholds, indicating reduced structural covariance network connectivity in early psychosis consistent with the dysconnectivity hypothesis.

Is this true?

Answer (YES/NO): NO